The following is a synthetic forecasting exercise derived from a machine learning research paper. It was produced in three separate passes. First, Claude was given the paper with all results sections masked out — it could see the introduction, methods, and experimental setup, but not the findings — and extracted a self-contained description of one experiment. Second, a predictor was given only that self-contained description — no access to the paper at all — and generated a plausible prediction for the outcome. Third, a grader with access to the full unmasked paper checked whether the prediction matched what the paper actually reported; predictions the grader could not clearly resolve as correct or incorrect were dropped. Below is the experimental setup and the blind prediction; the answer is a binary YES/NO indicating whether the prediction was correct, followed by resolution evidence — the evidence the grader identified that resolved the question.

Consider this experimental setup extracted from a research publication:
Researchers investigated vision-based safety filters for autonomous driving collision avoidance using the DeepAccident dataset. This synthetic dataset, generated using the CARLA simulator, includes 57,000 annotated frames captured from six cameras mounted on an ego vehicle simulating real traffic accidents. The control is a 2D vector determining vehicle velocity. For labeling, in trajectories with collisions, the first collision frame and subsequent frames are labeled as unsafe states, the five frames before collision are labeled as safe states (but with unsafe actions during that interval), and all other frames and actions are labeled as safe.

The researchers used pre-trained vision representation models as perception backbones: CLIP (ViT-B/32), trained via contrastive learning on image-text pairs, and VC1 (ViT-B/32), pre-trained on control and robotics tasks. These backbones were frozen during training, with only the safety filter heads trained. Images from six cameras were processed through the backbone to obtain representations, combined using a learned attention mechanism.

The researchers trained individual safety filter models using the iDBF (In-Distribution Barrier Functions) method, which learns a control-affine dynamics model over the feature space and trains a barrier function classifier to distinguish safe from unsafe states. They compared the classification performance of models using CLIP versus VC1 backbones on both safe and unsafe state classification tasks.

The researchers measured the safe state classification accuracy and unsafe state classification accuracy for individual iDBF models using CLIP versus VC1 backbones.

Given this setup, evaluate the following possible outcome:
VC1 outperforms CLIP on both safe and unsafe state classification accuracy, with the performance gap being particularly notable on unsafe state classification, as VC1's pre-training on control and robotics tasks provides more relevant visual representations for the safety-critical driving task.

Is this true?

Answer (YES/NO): NO